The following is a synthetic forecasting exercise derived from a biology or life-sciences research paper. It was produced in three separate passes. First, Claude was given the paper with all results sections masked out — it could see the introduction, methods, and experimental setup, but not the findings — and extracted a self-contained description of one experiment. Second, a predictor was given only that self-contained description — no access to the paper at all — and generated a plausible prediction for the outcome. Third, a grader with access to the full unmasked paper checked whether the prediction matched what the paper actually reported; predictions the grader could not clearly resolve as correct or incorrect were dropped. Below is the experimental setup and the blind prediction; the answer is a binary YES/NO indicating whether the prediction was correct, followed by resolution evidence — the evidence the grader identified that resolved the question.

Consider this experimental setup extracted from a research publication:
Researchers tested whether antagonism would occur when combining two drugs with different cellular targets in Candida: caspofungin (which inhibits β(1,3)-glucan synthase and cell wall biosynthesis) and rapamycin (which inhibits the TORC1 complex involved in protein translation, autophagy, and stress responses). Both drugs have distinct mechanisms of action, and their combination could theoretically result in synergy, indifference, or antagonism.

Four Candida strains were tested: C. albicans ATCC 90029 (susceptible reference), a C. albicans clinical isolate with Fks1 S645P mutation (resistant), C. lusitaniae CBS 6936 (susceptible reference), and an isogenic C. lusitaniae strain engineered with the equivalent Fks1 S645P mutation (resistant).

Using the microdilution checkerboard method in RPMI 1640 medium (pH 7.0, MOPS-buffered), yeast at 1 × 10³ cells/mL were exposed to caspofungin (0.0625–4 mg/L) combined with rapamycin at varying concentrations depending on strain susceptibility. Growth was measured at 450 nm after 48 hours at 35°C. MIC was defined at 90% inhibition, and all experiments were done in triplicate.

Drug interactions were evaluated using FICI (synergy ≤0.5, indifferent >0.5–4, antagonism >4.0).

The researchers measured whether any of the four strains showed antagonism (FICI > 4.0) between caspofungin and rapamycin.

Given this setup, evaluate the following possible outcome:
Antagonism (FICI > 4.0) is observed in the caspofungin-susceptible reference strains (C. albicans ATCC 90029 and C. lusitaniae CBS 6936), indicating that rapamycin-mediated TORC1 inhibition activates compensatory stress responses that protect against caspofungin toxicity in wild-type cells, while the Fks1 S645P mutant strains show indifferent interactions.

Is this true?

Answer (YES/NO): NO